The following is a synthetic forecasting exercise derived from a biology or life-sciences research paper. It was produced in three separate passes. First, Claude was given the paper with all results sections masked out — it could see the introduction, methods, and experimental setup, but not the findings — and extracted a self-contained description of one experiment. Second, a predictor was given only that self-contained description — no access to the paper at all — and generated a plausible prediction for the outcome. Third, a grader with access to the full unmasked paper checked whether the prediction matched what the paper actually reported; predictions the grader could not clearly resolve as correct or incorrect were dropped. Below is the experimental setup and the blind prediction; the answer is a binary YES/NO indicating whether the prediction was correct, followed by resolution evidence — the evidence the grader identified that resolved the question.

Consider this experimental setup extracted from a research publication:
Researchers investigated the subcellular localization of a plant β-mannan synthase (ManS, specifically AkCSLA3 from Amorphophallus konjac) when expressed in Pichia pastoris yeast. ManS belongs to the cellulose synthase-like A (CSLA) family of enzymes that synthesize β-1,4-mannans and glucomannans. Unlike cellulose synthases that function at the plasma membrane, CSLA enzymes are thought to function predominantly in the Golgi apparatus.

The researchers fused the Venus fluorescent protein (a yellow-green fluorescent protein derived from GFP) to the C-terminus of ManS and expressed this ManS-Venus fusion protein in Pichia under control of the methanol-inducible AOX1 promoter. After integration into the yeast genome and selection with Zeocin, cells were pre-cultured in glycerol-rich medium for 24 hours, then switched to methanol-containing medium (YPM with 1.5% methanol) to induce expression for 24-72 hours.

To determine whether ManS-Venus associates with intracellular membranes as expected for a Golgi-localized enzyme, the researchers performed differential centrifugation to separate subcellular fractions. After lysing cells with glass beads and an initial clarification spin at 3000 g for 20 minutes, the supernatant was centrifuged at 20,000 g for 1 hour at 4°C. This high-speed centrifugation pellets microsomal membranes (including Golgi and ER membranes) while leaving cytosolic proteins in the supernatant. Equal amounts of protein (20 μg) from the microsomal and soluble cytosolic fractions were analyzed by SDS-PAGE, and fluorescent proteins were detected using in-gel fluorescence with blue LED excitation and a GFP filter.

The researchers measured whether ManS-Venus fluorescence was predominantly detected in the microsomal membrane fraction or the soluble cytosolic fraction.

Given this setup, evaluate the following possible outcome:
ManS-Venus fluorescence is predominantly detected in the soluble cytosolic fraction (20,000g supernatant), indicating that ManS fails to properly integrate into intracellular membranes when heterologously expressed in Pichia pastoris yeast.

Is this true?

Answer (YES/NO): NO